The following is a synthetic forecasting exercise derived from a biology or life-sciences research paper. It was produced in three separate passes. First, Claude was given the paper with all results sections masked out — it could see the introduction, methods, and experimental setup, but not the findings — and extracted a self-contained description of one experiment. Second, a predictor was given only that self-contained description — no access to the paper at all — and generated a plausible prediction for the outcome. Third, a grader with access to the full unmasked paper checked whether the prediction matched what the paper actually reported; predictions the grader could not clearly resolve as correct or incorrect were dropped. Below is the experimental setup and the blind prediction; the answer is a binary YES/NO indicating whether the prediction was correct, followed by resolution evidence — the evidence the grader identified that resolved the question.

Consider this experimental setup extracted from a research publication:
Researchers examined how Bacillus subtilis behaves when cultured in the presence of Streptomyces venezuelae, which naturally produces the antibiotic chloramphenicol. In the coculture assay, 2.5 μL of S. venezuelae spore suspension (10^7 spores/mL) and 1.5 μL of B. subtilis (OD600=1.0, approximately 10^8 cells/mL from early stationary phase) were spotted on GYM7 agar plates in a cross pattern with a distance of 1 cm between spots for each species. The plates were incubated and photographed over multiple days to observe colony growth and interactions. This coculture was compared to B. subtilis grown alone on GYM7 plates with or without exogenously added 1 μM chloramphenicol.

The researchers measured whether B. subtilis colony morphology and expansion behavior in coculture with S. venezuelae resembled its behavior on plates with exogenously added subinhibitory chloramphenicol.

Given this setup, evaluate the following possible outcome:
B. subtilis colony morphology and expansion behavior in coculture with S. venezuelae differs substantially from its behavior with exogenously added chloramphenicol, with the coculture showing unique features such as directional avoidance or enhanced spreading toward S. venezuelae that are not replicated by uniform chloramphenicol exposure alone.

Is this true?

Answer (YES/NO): NO